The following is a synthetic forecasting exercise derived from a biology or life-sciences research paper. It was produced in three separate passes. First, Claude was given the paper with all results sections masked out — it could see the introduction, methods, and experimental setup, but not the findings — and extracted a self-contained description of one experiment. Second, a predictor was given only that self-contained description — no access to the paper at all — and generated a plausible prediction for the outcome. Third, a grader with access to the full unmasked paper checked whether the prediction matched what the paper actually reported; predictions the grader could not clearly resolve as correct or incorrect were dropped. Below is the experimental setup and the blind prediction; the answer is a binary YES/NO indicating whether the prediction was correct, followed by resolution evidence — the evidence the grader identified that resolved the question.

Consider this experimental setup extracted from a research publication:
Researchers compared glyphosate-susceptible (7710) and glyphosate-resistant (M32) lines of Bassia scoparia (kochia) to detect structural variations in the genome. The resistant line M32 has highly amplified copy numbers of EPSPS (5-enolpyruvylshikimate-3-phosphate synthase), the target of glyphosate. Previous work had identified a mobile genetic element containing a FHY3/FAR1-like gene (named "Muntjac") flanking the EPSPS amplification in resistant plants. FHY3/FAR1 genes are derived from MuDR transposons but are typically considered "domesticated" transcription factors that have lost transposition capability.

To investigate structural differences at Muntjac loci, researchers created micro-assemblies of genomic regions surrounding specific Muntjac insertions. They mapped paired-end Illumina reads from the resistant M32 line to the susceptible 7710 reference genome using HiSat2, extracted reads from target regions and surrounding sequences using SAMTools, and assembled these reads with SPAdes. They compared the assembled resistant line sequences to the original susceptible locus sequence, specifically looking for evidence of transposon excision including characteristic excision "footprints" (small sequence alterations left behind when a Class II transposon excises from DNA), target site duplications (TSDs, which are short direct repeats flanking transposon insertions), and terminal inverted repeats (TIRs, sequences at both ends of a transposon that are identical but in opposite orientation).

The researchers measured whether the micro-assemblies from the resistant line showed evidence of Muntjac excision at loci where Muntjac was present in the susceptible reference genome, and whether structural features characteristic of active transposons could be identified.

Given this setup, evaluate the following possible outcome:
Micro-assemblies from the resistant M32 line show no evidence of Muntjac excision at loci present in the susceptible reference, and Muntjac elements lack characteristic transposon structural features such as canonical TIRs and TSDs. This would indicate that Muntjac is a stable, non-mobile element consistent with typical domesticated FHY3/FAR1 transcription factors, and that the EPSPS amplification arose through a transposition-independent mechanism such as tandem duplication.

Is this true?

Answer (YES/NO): NO